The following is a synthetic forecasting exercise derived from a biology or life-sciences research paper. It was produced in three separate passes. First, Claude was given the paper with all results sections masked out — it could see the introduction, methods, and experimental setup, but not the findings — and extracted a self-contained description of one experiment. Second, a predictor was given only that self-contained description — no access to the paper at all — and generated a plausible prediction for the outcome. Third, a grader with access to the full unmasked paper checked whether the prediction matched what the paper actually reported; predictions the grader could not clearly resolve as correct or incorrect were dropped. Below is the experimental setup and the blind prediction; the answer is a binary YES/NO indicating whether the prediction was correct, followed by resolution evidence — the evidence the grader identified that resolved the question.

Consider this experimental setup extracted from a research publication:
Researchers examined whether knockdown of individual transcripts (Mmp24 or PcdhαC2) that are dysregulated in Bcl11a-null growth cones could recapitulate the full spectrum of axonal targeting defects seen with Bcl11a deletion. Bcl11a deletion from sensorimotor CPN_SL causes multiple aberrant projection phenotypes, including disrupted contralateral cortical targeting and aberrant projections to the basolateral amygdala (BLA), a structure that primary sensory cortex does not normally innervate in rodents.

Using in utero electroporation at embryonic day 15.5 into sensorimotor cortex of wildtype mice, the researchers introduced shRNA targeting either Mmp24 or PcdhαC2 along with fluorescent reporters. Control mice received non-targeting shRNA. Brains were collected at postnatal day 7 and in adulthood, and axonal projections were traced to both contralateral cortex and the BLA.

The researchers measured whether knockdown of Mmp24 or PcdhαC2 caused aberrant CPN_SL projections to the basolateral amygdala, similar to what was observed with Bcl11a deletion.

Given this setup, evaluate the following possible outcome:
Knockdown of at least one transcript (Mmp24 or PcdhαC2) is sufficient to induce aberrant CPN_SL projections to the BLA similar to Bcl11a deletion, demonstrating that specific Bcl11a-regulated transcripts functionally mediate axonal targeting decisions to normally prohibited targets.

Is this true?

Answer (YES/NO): NO